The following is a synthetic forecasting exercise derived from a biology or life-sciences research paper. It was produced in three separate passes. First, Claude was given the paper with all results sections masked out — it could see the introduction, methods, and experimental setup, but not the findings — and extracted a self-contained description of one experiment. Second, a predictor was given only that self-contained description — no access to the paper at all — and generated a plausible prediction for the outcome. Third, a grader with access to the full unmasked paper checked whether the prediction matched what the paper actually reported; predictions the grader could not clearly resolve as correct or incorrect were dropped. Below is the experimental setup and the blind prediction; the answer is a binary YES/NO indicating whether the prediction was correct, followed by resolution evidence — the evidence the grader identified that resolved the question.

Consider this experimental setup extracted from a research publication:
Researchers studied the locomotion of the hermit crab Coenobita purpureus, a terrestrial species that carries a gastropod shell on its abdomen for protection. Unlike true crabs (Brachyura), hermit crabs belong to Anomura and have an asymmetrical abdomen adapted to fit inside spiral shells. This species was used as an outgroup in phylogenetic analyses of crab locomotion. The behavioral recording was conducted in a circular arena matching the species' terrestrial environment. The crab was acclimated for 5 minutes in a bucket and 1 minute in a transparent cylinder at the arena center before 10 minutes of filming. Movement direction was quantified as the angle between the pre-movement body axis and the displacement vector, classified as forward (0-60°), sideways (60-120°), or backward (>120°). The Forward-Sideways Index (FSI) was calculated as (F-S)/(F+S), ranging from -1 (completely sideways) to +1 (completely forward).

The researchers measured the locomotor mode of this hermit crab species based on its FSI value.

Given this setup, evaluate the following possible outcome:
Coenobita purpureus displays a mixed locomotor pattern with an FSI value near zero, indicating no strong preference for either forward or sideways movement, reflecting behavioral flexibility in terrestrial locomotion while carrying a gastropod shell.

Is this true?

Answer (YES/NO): NO